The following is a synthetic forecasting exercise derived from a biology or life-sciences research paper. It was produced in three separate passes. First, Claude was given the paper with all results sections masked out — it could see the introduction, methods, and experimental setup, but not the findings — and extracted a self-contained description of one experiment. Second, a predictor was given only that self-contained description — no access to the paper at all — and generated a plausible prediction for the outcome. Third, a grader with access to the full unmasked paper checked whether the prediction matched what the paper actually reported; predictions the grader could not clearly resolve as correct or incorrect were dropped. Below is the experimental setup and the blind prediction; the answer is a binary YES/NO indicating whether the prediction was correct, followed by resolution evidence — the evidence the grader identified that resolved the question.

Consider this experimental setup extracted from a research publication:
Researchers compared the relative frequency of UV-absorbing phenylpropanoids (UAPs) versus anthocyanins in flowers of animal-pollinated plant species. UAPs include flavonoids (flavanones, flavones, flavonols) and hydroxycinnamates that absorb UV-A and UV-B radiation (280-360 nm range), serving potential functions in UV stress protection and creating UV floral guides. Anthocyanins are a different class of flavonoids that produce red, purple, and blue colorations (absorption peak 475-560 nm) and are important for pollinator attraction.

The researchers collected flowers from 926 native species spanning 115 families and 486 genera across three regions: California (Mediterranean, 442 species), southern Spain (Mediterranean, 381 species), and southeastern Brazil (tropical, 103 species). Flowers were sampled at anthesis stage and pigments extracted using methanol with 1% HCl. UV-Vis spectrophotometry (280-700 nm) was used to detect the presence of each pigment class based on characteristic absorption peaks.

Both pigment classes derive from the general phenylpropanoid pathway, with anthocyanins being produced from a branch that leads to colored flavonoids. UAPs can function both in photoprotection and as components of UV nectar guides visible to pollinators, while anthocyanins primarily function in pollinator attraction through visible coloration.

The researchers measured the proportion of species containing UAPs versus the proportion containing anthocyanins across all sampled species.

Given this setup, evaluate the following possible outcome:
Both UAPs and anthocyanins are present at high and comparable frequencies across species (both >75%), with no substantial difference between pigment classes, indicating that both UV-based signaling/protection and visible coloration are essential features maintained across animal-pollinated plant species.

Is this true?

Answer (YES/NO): NO